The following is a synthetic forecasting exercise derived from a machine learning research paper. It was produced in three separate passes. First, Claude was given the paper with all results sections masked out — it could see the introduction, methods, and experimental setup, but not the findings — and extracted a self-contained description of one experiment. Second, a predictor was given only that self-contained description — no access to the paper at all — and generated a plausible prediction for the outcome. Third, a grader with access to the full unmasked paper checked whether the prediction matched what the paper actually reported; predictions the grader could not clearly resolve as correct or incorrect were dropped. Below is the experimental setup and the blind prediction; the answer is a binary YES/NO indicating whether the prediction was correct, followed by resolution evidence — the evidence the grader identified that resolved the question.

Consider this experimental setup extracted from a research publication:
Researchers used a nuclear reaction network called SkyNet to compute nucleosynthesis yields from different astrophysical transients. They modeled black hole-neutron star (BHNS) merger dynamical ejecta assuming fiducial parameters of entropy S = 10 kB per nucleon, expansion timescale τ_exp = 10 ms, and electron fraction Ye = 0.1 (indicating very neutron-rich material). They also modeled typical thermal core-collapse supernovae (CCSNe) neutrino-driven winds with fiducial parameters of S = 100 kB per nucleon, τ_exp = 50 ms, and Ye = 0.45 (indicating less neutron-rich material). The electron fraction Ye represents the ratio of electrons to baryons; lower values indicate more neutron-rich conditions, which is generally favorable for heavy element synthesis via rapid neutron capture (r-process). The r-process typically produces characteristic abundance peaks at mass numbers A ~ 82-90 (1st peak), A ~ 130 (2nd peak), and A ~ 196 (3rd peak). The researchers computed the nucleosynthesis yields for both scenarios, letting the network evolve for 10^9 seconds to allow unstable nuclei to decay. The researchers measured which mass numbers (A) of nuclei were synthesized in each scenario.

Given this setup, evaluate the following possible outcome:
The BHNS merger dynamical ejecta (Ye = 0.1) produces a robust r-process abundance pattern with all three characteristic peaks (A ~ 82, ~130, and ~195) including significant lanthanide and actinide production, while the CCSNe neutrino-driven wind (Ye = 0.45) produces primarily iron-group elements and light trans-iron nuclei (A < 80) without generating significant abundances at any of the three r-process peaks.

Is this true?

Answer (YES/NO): NO